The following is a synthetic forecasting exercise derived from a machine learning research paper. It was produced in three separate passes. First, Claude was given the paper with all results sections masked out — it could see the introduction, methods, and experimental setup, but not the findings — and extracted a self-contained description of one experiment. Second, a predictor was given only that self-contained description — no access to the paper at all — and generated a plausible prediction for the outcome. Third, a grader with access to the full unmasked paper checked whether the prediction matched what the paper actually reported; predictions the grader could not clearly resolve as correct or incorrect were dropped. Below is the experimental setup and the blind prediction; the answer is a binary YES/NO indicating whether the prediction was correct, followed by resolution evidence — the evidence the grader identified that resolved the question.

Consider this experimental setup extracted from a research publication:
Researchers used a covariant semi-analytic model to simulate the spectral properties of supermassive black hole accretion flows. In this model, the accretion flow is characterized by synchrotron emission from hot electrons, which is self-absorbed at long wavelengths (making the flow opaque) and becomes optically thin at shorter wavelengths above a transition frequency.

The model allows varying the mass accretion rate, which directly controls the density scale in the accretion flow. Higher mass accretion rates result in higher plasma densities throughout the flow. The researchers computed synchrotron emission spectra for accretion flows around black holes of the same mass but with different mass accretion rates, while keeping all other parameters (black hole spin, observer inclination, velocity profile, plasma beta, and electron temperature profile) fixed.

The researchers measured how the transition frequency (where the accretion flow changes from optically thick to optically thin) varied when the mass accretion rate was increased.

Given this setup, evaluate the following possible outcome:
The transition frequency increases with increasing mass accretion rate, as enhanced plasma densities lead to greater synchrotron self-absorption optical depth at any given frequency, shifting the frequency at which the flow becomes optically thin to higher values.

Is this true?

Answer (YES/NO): YES